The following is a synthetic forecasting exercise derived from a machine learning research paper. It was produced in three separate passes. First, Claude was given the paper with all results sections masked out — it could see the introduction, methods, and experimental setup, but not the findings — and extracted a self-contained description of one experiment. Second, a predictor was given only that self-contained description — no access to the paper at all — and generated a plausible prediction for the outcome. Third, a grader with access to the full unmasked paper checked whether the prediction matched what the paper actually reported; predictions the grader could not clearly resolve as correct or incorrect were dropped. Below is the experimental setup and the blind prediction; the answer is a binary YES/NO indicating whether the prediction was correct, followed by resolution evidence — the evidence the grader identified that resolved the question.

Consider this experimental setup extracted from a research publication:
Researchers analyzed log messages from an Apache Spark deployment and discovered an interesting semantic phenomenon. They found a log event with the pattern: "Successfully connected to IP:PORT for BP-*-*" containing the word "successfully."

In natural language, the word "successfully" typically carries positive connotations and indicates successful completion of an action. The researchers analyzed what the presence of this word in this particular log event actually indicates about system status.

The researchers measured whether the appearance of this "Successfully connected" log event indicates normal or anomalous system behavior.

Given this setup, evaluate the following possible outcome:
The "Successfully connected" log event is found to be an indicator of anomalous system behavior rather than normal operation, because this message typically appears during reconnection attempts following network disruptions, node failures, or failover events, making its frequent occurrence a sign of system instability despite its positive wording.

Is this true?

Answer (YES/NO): YES